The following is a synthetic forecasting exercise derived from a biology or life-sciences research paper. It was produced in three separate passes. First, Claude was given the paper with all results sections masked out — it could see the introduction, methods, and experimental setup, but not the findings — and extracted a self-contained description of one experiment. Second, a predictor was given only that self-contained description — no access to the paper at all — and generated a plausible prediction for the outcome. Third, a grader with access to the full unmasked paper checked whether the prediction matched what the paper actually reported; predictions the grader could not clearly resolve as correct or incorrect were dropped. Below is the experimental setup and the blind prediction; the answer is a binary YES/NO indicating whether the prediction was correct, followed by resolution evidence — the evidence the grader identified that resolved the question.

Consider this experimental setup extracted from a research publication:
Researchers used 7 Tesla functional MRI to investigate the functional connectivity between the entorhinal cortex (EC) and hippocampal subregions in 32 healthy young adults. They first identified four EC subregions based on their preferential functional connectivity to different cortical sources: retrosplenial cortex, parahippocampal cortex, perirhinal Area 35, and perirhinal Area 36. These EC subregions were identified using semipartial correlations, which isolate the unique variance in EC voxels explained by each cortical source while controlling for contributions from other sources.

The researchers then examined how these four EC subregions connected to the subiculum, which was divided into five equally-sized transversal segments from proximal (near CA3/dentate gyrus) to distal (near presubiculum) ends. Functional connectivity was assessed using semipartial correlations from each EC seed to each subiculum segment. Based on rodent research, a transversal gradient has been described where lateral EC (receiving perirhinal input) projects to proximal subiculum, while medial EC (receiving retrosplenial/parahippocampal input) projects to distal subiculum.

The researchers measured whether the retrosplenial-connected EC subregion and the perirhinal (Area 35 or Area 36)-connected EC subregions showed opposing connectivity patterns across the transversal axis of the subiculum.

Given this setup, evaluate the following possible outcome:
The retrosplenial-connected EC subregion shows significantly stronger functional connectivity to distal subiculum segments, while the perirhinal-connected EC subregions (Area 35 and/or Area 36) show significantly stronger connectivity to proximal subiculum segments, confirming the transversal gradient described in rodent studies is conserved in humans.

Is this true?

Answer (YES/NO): NO